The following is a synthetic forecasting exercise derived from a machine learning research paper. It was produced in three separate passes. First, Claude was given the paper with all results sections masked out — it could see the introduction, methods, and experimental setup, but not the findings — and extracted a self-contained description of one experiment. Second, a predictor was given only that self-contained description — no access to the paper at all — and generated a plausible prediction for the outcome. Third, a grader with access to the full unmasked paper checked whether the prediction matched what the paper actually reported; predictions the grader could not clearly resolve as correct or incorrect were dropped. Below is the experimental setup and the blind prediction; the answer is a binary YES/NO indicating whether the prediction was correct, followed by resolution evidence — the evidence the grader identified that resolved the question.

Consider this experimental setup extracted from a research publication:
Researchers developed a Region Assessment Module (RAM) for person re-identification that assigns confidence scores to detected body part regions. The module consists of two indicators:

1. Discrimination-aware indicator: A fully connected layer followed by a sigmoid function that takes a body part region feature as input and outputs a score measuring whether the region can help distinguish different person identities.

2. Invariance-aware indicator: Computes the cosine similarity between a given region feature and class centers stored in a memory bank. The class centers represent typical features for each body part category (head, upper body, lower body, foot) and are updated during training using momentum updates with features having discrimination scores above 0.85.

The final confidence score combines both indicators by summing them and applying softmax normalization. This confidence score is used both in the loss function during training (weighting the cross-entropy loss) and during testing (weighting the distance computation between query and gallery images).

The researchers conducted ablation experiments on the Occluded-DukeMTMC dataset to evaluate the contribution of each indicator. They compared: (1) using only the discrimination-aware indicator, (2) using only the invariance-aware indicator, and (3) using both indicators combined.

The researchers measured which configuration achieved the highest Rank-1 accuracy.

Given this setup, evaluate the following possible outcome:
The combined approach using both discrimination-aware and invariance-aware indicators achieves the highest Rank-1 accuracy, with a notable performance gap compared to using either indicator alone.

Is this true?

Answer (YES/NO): YES